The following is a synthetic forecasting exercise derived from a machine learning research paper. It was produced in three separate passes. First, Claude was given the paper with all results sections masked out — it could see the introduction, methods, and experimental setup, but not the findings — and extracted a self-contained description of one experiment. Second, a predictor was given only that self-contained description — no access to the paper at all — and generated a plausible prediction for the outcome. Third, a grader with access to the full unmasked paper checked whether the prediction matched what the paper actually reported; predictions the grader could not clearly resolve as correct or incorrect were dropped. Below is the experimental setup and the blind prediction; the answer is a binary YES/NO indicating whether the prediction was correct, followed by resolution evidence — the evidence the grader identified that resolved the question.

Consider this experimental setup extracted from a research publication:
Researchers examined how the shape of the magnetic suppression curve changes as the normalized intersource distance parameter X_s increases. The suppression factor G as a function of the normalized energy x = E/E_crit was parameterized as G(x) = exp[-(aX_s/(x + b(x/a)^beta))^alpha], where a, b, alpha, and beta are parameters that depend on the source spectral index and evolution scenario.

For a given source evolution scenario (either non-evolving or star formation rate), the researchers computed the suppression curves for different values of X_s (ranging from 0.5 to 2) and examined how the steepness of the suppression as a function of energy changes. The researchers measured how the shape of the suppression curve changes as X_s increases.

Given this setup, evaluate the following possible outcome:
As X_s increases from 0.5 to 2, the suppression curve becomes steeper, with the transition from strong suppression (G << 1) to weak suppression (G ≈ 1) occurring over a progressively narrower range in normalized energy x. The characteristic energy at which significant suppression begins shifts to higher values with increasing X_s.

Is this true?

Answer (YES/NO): YES